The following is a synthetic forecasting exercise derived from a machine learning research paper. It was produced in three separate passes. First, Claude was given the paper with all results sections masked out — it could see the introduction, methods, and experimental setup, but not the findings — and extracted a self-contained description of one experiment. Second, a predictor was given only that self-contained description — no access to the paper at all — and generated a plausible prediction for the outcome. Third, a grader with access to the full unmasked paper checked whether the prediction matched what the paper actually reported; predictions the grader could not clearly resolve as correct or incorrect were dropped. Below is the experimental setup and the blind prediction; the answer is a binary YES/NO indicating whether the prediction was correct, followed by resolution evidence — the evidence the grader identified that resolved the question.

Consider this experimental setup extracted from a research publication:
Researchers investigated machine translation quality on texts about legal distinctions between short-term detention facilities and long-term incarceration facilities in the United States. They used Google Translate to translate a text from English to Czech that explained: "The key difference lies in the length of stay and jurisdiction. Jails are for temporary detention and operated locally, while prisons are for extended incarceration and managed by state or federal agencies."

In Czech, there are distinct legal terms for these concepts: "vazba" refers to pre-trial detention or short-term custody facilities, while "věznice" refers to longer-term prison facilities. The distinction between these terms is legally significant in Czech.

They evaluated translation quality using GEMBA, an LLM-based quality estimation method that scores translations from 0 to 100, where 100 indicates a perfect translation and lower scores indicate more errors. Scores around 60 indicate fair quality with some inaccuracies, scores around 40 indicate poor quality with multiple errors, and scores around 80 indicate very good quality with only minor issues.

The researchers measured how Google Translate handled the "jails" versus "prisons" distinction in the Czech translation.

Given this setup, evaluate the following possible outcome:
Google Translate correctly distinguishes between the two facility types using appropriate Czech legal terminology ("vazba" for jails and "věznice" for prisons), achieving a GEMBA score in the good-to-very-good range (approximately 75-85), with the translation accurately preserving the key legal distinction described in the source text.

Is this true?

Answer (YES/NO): NO